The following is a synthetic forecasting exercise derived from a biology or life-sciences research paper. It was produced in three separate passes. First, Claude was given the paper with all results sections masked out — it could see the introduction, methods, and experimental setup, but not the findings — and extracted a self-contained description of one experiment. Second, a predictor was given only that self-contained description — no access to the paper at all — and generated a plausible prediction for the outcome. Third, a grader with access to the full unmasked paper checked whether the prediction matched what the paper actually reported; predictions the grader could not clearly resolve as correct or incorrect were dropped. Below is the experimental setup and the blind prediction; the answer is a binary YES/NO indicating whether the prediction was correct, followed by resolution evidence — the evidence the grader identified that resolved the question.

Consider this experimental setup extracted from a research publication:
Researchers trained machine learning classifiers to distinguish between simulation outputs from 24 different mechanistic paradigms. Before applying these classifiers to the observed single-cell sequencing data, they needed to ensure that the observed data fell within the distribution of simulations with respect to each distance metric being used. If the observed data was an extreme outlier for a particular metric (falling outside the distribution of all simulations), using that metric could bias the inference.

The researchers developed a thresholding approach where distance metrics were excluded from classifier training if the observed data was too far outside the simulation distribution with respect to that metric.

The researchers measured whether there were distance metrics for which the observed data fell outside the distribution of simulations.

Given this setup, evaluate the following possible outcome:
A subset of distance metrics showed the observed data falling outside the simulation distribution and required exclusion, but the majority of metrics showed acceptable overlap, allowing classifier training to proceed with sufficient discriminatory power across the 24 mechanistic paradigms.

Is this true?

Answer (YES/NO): YES